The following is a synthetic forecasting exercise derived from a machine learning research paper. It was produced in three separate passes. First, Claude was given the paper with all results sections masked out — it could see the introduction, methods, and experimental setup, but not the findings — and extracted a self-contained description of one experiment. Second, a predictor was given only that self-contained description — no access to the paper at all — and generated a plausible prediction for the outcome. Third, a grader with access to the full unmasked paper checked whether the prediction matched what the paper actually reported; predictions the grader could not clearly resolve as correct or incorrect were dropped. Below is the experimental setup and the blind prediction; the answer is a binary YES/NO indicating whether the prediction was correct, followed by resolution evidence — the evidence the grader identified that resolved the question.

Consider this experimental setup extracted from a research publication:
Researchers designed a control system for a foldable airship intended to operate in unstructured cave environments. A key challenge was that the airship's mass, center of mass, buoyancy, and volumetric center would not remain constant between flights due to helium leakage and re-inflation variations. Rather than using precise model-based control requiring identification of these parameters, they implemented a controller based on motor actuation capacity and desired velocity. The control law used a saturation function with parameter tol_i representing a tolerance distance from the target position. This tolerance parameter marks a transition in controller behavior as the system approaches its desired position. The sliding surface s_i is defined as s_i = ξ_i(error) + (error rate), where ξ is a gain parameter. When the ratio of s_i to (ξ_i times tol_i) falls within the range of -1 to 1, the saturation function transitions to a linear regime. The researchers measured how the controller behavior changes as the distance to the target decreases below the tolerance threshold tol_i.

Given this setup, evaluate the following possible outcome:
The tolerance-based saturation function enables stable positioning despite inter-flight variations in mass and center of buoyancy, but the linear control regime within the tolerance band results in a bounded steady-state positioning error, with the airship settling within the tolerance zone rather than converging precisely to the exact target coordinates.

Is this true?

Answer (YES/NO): NO